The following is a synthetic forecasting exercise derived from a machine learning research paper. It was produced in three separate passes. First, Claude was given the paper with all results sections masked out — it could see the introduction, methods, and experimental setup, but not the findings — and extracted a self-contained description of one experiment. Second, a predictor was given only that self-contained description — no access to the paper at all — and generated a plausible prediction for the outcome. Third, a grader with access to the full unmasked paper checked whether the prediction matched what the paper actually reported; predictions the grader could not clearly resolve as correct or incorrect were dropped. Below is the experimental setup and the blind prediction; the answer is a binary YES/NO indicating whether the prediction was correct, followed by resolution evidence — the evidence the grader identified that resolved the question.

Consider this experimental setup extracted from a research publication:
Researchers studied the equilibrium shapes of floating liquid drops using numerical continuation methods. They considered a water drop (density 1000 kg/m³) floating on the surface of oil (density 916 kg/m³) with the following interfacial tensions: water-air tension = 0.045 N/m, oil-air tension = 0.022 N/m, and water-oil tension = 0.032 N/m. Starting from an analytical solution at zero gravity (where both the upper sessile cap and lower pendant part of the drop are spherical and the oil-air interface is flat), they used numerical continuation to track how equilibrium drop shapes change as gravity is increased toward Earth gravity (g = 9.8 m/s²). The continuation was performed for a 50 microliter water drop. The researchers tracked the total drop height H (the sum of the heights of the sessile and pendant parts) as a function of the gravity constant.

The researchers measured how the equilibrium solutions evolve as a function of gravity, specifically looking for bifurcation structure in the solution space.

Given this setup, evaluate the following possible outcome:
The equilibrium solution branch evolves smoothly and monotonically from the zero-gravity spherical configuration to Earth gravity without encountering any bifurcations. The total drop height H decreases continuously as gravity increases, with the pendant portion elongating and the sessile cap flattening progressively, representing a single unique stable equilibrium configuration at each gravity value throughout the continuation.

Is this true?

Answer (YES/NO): NO